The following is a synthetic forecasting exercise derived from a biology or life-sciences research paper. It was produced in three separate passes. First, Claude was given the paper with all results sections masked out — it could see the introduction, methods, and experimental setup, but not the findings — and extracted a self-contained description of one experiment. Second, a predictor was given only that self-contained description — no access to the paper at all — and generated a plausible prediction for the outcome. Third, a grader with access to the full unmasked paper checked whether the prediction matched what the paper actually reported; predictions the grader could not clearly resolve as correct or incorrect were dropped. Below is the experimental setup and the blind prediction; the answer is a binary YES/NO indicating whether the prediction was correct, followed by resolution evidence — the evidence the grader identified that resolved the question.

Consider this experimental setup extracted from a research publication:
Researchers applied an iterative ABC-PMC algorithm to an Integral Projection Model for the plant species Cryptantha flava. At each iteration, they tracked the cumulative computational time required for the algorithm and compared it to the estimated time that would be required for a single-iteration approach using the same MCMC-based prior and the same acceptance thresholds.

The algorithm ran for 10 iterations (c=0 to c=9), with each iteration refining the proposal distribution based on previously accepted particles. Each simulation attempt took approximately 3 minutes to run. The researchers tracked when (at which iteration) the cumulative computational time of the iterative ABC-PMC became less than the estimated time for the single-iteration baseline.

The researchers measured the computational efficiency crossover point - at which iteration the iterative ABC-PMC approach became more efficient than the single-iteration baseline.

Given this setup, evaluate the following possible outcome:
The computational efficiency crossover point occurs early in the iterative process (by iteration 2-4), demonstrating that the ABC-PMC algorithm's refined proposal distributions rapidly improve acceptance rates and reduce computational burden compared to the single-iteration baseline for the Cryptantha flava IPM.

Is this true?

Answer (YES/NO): NO